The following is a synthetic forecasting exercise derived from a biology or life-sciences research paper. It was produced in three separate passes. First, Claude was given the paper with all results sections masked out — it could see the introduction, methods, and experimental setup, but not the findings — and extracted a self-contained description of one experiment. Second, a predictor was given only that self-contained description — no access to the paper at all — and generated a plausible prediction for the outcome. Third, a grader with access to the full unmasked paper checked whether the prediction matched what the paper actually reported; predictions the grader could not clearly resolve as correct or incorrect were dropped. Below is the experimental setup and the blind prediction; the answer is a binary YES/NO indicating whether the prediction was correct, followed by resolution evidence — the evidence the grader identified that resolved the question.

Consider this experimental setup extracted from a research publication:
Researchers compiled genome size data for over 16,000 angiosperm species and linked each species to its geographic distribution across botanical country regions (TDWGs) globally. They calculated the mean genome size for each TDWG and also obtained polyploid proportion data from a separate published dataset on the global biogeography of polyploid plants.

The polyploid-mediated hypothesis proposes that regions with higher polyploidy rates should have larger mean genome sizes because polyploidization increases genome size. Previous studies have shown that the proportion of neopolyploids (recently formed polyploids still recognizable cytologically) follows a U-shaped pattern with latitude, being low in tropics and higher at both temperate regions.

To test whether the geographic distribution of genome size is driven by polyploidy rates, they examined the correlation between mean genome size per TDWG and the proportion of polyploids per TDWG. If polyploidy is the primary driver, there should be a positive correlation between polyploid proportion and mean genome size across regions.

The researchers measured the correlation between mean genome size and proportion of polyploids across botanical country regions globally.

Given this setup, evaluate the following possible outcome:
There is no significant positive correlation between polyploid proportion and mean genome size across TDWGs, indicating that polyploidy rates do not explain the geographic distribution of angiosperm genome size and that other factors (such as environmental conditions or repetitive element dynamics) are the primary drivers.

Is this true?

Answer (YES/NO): YES